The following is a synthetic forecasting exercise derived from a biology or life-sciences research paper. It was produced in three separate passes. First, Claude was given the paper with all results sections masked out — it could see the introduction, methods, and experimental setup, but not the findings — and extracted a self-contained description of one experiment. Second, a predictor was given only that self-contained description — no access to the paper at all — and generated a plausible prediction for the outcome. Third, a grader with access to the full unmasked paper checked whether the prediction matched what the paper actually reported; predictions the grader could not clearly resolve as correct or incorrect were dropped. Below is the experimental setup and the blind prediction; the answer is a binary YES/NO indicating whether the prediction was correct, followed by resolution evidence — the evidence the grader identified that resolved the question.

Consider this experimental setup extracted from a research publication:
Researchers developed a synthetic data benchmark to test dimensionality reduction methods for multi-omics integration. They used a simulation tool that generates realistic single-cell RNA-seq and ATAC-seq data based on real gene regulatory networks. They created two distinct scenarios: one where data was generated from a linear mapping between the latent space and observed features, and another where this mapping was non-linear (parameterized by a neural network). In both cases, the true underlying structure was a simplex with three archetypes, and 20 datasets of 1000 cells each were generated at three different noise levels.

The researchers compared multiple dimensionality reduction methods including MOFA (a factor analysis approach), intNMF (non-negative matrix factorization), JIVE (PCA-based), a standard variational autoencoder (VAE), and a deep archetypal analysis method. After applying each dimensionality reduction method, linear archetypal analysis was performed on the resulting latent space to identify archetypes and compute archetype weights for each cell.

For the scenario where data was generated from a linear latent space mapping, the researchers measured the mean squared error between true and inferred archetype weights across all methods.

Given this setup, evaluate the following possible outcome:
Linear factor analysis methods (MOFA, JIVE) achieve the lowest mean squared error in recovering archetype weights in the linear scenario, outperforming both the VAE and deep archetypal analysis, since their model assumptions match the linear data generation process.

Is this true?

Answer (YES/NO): YES